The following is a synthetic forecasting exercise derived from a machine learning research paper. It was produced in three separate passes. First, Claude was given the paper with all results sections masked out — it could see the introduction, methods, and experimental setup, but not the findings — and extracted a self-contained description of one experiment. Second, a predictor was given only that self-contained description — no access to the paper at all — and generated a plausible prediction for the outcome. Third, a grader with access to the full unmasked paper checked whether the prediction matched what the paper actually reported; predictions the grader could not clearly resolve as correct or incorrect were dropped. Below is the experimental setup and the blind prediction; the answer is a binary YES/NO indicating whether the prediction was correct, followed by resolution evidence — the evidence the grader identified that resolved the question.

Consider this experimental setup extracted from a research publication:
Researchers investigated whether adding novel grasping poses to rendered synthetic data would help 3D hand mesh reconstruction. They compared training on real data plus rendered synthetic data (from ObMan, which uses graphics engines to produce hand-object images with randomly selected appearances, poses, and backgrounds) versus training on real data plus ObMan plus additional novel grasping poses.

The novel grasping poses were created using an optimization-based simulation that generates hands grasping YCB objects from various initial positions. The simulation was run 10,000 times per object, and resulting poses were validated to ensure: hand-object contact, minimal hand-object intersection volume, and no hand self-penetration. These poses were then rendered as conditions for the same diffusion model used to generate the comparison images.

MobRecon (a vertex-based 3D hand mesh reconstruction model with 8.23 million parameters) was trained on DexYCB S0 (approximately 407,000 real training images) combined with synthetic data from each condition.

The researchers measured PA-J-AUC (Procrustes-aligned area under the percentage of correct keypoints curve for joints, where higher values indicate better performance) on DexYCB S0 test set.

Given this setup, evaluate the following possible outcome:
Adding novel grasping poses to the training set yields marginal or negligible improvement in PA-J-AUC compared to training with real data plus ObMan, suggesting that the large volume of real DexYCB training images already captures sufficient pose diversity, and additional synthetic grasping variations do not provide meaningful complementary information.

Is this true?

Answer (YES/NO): NO